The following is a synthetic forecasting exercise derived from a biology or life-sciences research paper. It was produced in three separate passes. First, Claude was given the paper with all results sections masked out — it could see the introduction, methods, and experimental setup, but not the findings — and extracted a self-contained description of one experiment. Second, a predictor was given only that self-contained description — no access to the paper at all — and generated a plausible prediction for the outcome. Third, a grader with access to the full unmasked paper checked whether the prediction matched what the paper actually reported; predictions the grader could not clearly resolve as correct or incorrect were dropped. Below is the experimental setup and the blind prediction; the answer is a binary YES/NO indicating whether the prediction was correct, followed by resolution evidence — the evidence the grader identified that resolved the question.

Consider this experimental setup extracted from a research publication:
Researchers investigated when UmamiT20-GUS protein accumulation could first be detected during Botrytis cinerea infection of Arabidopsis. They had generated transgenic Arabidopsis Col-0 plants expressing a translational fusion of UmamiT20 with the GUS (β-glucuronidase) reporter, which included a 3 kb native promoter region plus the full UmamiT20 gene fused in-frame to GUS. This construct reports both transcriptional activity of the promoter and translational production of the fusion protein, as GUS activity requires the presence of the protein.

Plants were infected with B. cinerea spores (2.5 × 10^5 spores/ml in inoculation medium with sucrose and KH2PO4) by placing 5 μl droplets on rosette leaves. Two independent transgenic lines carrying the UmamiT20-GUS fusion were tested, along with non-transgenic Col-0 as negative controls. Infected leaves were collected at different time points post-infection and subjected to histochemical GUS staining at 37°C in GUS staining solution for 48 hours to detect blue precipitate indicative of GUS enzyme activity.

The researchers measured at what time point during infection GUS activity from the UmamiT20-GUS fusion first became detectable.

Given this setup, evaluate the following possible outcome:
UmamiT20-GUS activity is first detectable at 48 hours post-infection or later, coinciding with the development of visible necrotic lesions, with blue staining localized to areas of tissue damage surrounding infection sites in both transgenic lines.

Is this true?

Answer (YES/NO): NO